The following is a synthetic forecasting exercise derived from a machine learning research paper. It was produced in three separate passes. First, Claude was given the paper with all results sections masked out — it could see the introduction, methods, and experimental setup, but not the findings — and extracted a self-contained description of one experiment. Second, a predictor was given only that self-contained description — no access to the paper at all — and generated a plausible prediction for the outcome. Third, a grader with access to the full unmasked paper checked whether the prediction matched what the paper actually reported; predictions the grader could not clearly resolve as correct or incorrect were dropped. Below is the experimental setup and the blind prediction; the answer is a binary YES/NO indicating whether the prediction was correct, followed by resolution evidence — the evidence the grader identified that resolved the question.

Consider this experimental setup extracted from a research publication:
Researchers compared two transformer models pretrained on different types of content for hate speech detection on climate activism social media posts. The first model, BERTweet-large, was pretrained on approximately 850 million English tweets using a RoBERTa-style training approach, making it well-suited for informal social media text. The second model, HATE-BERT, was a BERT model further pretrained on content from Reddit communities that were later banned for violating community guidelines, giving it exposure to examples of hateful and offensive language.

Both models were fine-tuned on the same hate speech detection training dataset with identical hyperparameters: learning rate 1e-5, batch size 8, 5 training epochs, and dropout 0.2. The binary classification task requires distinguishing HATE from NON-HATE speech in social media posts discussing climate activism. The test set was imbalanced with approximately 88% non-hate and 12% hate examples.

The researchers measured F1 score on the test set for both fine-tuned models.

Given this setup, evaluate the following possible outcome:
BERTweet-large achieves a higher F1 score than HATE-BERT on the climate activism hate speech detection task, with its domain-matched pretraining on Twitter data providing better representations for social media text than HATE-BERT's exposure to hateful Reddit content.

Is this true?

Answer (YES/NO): YES